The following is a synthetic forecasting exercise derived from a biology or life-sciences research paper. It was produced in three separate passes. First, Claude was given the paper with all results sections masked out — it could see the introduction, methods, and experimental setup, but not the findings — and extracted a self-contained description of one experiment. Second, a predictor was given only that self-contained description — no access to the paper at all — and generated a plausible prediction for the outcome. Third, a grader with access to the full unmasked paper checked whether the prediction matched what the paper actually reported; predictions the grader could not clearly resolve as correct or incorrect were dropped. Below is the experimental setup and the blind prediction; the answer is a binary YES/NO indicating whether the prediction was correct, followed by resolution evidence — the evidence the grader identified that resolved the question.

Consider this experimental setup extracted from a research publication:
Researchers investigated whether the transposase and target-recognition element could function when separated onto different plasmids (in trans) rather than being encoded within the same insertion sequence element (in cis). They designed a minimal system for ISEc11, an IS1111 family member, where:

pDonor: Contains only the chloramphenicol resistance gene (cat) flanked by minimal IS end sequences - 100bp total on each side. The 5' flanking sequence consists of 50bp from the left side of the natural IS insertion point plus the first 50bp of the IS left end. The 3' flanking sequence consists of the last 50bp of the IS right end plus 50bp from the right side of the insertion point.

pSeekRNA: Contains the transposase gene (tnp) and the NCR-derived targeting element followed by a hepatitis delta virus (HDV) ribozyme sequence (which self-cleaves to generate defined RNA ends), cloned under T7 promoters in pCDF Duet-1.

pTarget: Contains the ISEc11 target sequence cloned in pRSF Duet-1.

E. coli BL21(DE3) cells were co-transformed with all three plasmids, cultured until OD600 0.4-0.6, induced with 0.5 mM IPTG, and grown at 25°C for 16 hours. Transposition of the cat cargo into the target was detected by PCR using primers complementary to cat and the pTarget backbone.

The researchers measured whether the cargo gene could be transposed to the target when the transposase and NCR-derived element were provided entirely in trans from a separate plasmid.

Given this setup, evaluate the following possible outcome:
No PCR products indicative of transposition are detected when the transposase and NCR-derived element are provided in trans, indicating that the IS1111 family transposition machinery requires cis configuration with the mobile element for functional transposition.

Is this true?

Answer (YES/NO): NO